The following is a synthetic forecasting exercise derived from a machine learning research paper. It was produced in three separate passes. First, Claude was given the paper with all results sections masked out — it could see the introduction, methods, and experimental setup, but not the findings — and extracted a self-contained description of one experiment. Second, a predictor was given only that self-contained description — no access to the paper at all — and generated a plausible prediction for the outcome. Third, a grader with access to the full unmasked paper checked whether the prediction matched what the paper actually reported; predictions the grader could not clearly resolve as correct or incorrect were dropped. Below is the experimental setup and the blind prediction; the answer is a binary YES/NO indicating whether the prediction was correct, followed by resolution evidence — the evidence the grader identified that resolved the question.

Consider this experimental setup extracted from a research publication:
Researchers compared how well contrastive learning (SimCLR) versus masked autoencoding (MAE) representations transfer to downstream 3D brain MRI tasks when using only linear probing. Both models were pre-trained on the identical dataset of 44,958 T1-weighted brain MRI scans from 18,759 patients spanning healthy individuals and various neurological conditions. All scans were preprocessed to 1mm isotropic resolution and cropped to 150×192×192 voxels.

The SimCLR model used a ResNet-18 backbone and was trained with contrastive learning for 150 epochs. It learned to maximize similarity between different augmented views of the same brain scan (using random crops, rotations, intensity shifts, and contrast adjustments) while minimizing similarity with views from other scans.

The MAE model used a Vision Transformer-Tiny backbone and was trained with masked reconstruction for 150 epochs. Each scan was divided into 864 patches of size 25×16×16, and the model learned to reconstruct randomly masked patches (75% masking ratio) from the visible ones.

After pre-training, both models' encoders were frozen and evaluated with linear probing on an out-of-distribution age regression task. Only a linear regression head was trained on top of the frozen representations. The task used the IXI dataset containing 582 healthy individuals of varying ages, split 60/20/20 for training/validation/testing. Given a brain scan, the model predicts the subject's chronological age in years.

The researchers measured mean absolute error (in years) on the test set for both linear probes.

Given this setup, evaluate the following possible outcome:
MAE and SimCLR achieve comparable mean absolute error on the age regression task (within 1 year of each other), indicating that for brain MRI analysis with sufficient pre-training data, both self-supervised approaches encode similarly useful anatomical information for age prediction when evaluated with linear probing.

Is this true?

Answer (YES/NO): NO